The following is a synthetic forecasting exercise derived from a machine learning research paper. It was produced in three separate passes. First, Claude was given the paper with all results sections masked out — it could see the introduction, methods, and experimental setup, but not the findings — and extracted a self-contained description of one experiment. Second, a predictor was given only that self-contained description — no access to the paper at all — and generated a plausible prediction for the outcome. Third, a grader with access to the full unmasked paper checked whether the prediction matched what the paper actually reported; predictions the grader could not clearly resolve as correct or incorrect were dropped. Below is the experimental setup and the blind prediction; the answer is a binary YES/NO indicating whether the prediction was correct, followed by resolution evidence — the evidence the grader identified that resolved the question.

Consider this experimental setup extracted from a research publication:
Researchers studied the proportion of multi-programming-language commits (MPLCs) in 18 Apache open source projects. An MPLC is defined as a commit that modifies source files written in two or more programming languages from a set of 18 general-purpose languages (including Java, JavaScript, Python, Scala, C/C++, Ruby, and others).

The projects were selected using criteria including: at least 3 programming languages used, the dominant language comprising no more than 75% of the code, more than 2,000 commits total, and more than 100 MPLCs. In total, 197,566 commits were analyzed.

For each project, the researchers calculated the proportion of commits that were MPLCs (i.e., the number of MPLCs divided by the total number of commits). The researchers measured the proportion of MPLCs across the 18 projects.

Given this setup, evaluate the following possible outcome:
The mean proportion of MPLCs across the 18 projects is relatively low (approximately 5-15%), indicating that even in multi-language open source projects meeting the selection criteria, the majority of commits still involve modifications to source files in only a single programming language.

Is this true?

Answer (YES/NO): YES